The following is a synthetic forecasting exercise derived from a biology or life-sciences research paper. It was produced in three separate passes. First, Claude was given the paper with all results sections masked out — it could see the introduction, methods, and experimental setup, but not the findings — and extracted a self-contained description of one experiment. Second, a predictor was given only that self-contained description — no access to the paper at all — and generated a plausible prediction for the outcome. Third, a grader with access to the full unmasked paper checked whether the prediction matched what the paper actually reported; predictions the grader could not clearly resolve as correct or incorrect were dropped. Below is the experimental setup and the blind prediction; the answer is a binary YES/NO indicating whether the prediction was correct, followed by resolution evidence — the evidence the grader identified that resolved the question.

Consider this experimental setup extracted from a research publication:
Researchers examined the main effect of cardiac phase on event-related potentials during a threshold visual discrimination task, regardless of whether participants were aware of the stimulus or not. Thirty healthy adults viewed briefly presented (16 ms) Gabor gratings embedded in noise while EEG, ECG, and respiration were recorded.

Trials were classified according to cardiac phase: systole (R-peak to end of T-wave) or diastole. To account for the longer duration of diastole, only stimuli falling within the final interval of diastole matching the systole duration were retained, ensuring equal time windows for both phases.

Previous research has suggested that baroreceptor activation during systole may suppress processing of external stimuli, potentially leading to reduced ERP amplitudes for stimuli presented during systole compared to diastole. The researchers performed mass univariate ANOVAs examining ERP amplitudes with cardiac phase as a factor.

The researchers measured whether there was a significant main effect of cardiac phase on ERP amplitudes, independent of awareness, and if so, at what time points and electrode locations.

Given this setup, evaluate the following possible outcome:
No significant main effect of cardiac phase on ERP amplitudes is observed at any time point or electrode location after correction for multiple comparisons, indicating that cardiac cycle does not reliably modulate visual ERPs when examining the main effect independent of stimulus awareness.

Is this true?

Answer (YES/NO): NO